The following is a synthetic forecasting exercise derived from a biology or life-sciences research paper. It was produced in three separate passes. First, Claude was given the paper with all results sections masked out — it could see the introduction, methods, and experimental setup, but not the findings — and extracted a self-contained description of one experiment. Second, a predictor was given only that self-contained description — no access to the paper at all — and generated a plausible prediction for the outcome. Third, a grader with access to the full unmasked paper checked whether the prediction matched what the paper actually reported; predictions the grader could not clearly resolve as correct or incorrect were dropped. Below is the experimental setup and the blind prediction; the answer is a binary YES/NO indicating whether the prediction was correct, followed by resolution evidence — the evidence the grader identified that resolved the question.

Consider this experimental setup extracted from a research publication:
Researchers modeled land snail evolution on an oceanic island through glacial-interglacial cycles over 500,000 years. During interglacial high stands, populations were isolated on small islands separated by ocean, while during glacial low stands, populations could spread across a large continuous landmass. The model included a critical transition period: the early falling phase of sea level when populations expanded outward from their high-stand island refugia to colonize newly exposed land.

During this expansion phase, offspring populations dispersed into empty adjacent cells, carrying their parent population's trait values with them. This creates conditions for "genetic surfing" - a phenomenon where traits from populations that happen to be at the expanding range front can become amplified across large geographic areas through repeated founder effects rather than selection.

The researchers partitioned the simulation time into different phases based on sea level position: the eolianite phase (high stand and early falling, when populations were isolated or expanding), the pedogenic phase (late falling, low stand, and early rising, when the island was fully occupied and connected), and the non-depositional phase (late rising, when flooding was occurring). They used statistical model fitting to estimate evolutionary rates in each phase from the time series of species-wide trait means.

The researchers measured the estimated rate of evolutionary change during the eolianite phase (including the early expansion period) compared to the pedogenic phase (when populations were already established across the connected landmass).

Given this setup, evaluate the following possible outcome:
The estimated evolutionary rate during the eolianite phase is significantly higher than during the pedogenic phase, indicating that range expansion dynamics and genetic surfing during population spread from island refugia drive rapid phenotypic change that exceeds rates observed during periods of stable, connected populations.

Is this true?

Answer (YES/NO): YES